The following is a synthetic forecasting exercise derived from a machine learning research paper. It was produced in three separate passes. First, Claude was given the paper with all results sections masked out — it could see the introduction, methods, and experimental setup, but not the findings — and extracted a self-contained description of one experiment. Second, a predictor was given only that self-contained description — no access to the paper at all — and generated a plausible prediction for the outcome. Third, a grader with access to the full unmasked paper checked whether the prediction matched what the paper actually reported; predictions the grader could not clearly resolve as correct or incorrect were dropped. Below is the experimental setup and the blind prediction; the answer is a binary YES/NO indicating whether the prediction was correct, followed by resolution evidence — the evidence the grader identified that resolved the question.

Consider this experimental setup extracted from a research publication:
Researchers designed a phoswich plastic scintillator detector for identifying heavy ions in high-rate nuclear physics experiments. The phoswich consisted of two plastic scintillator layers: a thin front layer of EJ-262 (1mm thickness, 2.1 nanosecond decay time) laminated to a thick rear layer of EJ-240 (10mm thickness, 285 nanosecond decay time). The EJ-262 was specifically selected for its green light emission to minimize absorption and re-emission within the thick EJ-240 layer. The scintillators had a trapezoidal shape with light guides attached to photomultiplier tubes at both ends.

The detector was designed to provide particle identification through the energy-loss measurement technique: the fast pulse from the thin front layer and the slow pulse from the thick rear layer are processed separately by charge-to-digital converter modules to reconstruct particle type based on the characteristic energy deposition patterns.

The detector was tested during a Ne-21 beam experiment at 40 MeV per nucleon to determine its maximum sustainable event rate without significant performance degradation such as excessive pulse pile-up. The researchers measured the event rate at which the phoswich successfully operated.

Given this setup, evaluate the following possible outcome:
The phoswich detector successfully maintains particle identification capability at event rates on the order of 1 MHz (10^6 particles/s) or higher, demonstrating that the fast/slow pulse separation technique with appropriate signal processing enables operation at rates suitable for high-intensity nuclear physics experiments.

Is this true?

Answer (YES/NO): NO